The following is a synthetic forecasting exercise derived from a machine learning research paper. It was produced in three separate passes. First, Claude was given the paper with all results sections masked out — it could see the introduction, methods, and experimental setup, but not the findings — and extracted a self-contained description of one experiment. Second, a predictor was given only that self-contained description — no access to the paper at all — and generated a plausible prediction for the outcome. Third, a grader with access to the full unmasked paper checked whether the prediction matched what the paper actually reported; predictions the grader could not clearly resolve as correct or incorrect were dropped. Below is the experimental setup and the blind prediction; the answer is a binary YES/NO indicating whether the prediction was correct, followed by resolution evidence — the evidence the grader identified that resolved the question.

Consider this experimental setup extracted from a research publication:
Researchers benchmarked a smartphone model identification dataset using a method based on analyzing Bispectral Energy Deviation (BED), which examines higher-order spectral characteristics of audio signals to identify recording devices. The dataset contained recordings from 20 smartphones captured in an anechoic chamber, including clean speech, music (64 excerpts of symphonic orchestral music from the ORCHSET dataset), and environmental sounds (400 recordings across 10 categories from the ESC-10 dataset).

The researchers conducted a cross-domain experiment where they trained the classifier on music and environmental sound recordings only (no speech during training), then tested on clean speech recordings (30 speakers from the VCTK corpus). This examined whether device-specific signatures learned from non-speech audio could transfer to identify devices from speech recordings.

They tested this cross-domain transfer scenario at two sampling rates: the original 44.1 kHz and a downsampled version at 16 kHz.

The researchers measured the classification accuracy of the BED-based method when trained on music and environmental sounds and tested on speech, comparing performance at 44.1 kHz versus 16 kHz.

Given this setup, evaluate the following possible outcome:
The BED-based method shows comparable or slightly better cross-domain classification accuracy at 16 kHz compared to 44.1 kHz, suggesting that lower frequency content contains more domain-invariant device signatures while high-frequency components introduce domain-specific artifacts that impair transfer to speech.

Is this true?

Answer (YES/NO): NO